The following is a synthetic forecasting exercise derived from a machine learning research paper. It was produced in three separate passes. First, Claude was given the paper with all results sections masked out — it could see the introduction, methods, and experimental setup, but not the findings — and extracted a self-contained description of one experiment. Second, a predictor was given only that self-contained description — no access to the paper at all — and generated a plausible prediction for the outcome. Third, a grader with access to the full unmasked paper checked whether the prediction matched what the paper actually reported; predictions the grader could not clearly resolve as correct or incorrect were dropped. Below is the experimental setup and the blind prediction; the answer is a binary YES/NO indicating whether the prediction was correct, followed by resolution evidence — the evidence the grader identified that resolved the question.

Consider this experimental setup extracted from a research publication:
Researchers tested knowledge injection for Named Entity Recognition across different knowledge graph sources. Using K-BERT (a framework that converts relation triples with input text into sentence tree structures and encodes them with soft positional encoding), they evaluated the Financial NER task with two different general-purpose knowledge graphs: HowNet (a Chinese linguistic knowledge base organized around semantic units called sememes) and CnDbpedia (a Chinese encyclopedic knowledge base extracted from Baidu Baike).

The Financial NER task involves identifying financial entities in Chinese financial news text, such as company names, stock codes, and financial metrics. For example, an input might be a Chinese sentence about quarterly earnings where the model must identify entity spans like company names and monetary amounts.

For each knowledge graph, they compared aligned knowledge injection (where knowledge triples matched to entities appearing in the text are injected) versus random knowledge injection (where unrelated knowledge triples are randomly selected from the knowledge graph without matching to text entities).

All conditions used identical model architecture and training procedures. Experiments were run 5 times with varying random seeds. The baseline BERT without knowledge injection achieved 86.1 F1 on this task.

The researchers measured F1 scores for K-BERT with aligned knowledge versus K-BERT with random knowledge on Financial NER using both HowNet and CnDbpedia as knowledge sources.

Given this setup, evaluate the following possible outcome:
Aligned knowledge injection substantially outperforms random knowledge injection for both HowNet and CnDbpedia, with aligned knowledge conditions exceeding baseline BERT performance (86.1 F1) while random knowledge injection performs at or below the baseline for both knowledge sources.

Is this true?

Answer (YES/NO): NO